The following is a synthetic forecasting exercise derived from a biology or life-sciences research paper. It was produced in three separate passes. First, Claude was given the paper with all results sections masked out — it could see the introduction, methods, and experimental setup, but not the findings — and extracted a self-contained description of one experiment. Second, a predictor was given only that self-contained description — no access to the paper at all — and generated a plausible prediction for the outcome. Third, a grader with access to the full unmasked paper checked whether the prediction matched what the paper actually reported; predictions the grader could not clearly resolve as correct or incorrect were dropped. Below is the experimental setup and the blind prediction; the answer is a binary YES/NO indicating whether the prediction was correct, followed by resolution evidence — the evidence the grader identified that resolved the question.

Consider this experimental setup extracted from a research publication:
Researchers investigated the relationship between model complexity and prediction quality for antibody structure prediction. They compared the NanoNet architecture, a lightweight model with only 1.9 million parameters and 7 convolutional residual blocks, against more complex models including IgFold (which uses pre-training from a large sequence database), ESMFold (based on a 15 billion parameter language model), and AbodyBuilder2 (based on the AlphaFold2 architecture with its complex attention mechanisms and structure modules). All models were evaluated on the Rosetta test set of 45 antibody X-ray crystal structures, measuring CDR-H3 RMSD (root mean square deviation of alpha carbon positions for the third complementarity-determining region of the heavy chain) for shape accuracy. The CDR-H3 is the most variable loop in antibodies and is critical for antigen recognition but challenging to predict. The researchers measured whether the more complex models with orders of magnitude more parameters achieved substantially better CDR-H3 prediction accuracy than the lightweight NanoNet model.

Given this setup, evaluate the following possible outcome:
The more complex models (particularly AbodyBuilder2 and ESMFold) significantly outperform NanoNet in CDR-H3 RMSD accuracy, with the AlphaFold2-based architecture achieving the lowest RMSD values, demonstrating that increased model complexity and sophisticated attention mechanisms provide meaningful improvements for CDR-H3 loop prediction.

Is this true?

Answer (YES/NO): NO